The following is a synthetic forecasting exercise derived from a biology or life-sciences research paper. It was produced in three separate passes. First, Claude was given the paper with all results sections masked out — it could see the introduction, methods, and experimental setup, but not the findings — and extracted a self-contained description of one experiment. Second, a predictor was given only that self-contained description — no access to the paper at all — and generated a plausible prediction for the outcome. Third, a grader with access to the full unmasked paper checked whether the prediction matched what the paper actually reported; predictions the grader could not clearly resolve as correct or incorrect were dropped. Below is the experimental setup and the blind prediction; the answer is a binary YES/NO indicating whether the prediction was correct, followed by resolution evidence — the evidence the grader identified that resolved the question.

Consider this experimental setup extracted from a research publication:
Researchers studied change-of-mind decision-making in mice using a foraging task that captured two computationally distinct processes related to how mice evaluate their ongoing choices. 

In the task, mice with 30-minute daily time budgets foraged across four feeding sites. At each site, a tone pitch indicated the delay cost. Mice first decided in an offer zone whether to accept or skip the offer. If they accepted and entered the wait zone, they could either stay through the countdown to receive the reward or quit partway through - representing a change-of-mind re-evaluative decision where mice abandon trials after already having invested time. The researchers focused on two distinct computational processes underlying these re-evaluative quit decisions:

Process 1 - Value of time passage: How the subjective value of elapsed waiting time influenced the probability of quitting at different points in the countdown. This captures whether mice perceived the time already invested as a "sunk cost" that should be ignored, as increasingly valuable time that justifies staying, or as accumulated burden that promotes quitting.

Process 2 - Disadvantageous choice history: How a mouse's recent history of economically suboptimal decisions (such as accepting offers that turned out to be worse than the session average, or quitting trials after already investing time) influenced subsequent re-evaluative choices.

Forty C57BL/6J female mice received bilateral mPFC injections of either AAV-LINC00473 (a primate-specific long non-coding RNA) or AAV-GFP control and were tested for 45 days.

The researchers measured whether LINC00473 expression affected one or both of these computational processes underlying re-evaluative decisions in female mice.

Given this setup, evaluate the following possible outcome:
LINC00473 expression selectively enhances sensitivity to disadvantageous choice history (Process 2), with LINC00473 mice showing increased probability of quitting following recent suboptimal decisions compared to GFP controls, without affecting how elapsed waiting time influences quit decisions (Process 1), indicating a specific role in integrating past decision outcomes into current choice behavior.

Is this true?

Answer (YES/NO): NO